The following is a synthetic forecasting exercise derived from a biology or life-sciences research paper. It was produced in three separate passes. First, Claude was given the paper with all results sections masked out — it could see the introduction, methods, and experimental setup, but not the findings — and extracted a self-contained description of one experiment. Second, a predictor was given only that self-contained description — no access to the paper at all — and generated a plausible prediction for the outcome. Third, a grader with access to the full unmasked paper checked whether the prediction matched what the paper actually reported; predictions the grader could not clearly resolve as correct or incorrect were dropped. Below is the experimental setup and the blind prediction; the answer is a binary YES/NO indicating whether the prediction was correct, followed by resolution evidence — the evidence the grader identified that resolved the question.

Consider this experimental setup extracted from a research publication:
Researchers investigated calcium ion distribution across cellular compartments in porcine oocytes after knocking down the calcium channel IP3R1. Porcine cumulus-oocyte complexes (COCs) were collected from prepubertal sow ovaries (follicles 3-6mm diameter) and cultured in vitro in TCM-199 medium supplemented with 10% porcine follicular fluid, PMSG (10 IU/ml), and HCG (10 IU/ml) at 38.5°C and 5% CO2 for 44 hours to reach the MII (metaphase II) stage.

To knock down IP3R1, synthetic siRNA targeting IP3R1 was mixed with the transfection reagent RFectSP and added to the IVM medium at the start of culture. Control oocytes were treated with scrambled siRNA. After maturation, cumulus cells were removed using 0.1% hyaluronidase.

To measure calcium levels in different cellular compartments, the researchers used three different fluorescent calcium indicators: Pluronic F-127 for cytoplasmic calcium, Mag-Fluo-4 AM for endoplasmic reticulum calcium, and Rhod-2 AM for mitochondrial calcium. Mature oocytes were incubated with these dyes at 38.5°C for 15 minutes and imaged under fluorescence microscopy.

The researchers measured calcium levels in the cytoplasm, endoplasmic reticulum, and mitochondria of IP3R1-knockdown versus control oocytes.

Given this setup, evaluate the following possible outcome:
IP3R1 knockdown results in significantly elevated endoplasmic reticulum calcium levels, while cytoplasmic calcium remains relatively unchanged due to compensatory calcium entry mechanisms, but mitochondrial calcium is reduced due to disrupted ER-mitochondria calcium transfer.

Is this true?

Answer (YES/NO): NO